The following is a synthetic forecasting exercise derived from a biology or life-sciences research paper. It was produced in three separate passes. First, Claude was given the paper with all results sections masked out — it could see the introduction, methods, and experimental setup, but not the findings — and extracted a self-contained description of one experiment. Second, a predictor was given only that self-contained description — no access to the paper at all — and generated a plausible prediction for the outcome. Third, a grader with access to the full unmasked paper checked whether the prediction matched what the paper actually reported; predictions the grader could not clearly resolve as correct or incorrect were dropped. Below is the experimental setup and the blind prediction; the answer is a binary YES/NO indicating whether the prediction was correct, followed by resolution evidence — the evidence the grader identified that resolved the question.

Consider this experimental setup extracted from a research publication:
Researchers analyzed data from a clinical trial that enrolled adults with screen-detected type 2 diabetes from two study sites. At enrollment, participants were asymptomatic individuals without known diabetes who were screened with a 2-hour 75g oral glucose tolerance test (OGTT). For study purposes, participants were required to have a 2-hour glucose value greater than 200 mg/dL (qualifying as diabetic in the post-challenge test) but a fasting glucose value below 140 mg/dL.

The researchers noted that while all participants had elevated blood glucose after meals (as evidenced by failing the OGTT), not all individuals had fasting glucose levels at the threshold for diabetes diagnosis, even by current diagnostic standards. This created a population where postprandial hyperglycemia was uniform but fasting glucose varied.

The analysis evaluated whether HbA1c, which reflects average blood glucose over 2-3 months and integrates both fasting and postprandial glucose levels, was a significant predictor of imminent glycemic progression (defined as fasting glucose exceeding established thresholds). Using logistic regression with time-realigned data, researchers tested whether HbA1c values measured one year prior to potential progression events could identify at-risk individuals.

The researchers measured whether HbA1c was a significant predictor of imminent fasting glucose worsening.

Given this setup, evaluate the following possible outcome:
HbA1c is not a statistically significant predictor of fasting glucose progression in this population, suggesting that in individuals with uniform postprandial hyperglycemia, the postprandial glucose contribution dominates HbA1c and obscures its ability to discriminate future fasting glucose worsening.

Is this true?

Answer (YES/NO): YES